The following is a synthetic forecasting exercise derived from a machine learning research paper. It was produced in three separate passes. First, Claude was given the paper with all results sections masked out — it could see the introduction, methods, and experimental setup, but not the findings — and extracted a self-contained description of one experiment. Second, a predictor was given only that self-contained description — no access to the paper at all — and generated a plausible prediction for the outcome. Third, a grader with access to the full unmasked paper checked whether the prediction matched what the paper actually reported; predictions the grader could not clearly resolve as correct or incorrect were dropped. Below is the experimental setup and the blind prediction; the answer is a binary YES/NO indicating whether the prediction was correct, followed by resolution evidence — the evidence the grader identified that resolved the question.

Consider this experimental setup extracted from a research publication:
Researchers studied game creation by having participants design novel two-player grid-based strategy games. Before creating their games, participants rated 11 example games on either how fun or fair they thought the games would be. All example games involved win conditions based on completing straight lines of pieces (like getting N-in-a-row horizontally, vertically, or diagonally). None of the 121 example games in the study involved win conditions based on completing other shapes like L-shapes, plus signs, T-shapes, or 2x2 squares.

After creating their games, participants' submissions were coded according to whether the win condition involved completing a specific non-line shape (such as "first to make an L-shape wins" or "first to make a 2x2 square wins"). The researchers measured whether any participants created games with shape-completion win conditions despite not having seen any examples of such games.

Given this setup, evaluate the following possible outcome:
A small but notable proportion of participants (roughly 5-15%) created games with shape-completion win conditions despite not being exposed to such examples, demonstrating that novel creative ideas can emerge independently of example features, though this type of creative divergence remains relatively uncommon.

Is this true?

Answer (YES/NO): NO